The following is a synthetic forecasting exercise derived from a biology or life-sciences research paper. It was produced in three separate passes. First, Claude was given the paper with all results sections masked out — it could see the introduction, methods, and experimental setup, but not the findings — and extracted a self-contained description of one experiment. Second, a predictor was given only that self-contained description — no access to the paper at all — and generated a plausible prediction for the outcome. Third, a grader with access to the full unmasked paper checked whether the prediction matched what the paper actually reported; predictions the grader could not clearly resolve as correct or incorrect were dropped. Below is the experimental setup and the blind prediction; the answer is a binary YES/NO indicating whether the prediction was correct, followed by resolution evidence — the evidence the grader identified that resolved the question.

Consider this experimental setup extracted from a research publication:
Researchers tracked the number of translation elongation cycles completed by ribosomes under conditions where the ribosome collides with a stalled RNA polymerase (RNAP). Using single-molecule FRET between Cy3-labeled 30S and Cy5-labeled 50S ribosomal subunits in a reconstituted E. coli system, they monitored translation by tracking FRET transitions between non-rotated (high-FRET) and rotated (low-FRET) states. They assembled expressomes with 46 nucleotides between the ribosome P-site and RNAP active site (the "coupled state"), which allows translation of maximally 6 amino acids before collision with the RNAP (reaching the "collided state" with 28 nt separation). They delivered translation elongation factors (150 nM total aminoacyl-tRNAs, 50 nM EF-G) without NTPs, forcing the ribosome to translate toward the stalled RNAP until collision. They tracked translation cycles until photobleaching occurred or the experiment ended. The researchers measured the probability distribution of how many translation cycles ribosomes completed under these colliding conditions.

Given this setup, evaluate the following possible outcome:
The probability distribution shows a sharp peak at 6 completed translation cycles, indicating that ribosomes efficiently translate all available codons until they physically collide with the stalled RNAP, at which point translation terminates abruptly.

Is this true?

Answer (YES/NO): NO